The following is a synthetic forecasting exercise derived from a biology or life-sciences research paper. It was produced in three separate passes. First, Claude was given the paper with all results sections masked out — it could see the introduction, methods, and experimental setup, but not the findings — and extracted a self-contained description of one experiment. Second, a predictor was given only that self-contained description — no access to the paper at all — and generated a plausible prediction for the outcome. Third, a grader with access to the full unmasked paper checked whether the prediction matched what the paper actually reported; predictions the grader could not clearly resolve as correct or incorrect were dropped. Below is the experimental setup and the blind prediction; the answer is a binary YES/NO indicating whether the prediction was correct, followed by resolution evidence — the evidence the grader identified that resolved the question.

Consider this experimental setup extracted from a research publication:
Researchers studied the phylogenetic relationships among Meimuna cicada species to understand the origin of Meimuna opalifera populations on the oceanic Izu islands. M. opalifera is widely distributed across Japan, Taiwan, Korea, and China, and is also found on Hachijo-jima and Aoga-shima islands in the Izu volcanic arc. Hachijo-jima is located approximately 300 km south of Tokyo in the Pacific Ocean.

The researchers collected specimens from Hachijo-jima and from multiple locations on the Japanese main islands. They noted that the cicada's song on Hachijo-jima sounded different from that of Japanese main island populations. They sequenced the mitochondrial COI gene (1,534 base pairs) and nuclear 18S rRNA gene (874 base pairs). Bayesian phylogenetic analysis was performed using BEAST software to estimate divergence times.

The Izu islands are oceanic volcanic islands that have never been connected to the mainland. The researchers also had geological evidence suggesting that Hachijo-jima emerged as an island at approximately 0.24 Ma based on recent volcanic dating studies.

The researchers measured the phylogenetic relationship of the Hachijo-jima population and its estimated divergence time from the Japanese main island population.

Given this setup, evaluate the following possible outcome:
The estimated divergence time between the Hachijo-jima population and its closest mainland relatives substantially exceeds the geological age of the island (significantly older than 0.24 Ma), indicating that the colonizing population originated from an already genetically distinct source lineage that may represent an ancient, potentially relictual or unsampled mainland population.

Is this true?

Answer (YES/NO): NO